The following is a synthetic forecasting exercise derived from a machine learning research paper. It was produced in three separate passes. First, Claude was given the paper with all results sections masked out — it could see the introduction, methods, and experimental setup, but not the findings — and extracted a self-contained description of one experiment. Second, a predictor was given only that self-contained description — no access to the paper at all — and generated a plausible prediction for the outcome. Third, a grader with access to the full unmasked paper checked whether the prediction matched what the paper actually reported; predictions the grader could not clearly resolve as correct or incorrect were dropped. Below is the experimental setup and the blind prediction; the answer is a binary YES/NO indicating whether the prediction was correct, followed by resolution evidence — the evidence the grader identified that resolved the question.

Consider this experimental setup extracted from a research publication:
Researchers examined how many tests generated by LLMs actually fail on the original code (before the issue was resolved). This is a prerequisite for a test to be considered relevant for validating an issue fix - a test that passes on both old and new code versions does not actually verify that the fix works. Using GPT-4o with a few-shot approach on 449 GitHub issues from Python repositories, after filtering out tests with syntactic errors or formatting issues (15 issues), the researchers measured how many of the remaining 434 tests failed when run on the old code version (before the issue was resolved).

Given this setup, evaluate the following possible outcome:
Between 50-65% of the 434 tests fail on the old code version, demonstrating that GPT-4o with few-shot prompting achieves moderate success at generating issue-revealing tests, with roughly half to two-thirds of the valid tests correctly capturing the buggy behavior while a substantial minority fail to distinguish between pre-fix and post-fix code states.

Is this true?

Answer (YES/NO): NO